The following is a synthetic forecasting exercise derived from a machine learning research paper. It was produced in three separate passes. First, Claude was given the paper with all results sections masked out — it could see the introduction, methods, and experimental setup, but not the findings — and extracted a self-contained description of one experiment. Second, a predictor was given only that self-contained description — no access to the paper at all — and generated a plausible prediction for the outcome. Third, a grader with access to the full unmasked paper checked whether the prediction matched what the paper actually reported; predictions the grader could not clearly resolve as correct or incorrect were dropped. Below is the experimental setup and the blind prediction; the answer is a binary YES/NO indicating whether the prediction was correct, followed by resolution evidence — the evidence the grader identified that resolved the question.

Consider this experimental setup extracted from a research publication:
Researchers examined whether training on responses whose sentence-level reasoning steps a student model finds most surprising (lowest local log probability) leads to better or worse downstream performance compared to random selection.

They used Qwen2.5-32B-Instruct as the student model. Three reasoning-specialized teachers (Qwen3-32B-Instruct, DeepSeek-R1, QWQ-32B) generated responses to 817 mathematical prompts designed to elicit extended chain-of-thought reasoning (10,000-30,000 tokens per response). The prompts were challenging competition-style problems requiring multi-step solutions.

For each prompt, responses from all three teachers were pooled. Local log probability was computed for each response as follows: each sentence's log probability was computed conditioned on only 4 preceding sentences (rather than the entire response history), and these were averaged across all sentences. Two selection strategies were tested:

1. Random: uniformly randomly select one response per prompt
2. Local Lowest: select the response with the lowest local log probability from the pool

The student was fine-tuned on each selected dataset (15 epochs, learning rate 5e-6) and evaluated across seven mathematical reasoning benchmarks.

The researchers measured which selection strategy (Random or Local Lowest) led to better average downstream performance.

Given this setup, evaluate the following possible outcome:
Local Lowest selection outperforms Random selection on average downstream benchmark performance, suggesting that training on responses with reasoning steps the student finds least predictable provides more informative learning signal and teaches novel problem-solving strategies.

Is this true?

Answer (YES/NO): NO